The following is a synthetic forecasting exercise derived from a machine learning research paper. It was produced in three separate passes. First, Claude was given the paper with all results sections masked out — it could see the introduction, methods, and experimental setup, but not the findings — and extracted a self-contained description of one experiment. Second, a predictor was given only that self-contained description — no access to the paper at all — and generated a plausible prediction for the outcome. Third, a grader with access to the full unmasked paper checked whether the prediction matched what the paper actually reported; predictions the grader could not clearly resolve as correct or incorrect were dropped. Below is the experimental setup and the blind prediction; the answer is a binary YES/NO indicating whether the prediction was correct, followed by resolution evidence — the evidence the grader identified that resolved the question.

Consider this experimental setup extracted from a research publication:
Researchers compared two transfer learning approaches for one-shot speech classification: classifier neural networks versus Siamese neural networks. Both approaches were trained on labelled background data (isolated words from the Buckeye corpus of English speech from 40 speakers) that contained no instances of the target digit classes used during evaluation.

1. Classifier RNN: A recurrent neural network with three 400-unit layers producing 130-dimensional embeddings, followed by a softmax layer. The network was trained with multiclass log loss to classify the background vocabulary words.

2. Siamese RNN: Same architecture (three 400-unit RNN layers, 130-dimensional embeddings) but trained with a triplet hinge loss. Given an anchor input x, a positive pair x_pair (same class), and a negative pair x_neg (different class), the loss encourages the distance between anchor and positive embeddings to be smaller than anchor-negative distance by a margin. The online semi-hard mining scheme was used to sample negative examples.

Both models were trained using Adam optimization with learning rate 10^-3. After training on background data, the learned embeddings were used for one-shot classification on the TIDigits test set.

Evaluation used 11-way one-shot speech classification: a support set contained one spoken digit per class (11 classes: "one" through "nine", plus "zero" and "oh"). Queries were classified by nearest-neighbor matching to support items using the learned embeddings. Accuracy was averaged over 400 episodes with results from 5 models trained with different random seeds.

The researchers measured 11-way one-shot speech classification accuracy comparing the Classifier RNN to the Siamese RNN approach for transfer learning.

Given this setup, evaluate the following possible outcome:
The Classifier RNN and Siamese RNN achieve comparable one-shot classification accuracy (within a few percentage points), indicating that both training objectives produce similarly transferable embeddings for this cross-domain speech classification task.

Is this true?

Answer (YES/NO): NO